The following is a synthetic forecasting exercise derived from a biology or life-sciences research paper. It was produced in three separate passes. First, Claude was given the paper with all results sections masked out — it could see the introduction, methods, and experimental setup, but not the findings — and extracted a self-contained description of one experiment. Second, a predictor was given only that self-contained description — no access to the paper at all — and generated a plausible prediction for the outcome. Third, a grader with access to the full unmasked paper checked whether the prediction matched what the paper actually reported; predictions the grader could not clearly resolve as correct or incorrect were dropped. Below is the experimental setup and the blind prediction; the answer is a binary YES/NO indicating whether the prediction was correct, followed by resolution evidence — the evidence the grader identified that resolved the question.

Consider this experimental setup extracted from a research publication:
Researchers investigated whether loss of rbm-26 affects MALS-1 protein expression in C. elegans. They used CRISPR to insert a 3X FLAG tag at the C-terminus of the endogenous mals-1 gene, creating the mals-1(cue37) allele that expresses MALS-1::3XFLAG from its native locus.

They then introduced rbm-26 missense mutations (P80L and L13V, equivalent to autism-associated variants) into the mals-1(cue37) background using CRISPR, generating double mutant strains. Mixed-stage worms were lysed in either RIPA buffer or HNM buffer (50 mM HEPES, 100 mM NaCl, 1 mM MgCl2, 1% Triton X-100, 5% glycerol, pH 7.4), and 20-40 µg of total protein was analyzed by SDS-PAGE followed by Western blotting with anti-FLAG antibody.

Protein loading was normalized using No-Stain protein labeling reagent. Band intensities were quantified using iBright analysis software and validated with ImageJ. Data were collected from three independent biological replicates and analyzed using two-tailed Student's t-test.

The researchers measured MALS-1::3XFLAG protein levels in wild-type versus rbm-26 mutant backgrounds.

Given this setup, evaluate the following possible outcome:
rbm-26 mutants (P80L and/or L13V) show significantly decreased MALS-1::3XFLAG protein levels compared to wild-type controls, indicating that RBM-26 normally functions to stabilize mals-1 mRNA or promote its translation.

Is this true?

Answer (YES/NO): NO